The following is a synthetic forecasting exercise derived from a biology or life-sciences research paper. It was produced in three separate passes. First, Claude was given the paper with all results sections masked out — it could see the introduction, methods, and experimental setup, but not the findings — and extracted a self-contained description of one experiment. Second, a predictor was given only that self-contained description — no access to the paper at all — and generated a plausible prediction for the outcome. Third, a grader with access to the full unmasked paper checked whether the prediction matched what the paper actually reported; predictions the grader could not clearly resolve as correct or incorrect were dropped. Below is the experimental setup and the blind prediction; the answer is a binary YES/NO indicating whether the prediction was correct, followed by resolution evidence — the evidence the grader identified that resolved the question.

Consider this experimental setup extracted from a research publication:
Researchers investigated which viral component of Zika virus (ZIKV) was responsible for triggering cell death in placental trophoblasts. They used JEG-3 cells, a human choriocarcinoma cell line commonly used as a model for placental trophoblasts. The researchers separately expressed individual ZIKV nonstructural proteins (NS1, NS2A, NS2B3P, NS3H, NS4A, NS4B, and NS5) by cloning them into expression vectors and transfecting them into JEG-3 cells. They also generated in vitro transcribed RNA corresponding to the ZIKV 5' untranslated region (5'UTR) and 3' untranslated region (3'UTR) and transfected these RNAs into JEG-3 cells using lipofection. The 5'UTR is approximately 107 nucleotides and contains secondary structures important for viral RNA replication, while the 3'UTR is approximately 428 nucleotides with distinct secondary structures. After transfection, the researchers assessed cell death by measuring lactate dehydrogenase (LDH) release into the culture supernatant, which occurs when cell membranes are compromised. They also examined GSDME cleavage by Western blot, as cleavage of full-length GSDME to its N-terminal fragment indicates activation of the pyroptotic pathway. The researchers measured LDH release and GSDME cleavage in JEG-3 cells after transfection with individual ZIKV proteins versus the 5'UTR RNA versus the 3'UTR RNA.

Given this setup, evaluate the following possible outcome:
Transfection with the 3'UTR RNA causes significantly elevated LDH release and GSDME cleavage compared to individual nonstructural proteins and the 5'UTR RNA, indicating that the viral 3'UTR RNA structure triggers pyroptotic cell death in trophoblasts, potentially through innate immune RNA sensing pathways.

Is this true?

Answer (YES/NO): NO